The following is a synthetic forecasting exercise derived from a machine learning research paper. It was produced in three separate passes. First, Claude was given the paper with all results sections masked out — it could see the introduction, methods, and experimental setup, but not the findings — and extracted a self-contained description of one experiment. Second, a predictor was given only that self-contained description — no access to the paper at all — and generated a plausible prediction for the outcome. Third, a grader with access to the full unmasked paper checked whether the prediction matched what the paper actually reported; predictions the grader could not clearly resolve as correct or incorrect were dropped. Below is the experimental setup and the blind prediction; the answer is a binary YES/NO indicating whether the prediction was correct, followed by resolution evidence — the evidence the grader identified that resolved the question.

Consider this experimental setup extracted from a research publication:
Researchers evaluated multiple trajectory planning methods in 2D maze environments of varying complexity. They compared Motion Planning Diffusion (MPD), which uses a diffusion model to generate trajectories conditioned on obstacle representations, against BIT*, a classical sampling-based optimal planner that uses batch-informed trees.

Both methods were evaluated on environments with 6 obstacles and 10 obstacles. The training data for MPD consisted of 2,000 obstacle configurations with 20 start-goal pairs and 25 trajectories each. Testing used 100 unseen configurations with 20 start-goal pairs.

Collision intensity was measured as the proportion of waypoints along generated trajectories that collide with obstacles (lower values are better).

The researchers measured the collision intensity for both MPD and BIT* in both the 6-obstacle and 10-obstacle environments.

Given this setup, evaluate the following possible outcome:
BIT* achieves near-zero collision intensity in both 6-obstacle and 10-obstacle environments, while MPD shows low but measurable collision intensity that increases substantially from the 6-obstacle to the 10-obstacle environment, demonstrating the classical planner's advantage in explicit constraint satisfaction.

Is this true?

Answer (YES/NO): NO